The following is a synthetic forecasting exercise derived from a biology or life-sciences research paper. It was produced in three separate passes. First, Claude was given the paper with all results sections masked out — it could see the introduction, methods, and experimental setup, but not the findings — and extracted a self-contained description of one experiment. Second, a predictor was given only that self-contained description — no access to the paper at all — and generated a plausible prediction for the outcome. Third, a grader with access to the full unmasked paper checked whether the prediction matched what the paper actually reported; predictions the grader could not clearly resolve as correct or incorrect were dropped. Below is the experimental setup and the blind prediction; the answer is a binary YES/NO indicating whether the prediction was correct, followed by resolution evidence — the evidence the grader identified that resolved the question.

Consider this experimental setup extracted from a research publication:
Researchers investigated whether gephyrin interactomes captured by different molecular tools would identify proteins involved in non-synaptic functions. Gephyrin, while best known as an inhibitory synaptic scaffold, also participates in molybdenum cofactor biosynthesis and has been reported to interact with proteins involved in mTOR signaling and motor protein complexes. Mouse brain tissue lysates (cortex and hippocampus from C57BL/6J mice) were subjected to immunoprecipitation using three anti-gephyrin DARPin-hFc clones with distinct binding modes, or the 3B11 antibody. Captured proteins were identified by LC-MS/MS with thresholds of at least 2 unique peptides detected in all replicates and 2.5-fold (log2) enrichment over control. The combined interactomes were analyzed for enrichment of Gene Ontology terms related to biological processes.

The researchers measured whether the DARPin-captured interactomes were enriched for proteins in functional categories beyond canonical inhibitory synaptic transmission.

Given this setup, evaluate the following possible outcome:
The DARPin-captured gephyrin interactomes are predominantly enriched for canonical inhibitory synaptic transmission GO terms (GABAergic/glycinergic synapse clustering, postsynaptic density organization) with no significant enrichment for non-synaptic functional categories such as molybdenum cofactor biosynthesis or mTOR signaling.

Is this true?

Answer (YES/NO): NO